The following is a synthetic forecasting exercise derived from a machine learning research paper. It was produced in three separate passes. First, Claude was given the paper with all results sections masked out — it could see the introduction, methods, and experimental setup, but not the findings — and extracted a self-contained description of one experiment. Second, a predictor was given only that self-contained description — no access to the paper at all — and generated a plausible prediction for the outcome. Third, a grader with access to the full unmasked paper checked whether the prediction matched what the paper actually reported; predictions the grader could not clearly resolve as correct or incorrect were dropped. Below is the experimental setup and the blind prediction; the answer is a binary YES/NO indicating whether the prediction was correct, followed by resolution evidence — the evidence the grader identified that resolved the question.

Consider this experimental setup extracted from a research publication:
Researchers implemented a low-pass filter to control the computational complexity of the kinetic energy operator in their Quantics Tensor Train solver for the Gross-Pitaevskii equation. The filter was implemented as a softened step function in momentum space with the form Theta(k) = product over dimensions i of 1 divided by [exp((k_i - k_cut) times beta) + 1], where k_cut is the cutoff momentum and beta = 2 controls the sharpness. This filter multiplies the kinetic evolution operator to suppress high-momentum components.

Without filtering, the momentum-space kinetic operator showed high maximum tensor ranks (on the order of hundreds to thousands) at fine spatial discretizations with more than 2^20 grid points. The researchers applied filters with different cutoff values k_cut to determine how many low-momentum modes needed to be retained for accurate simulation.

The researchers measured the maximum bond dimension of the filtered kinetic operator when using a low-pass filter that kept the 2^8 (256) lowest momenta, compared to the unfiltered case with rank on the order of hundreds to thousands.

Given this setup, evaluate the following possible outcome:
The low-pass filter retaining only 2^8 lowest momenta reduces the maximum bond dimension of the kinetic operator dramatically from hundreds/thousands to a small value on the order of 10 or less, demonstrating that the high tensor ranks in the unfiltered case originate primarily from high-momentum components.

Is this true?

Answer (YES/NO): YES